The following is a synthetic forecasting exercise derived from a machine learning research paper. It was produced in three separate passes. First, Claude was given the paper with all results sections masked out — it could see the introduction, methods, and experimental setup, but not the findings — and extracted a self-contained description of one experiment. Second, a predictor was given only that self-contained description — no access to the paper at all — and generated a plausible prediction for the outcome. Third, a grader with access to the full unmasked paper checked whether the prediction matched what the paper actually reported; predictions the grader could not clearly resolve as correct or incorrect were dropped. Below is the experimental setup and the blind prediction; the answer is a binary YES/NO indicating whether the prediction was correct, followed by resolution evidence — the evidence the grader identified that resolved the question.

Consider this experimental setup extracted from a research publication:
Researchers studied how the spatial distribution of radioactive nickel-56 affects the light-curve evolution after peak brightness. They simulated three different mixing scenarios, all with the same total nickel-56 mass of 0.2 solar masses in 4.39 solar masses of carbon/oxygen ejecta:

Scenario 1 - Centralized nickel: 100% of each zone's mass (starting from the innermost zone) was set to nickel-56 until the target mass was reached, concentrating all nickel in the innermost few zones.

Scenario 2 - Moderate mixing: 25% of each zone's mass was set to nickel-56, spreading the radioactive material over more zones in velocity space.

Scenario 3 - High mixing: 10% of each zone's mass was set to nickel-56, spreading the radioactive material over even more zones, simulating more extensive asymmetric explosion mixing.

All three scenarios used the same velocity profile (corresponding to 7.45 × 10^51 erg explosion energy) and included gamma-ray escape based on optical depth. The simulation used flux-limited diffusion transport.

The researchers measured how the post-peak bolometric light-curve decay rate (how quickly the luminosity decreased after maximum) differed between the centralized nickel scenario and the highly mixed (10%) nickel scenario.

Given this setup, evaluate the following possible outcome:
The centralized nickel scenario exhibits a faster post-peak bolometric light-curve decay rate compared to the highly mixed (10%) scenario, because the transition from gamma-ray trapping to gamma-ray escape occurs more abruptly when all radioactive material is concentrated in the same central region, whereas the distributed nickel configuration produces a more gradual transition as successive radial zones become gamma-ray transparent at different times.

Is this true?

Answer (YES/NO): NO